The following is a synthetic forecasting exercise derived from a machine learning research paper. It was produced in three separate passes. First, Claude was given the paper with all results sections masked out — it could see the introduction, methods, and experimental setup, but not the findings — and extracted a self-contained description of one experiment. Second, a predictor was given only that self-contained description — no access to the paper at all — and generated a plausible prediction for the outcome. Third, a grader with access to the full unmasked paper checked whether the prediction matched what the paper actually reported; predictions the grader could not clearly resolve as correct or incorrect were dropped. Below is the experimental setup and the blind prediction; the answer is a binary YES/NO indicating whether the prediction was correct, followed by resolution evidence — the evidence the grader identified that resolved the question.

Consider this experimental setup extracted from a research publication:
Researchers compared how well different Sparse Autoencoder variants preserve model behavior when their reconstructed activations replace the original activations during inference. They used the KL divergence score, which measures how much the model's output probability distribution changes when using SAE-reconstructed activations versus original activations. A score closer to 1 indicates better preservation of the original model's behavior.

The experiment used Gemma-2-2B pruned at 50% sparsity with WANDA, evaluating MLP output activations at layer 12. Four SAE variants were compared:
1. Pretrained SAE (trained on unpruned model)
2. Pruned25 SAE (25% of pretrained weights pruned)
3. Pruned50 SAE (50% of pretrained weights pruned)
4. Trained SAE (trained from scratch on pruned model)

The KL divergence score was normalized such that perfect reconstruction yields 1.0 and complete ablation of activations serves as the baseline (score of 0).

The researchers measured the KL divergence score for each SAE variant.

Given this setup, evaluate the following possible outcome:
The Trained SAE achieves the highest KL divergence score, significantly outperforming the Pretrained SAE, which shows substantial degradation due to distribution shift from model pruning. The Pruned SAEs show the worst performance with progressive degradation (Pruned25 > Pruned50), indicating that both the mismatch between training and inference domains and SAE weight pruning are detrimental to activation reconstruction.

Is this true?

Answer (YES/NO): NO